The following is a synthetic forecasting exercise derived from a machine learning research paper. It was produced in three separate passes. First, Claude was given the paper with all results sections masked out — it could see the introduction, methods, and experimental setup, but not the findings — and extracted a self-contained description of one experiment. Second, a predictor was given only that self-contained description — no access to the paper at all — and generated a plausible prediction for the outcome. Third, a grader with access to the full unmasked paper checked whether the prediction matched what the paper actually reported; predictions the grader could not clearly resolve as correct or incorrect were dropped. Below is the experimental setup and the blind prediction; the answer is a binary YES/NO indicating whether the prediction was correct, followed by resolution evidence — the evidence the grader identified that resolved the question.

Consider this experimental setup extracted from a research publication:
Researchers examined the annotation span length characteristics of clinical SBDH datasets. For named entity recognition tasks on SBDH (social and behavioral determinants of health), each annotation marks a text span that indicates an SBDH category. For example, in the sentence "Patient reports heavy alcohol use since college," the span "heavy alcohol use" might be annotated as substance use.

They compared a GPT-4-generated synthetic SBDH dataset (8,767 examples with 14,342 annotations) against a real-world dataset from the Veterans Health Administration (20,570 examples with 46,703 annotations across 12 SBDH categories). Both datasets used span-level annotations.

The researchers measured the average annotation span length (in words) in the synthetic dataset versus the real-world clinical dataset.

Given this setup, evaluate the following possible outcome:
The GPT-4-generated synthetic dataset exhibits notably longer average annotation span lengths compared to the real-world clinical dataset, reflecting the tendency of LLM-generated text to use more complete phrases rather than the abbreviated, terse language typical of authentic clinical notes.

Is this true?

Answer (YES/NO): YES